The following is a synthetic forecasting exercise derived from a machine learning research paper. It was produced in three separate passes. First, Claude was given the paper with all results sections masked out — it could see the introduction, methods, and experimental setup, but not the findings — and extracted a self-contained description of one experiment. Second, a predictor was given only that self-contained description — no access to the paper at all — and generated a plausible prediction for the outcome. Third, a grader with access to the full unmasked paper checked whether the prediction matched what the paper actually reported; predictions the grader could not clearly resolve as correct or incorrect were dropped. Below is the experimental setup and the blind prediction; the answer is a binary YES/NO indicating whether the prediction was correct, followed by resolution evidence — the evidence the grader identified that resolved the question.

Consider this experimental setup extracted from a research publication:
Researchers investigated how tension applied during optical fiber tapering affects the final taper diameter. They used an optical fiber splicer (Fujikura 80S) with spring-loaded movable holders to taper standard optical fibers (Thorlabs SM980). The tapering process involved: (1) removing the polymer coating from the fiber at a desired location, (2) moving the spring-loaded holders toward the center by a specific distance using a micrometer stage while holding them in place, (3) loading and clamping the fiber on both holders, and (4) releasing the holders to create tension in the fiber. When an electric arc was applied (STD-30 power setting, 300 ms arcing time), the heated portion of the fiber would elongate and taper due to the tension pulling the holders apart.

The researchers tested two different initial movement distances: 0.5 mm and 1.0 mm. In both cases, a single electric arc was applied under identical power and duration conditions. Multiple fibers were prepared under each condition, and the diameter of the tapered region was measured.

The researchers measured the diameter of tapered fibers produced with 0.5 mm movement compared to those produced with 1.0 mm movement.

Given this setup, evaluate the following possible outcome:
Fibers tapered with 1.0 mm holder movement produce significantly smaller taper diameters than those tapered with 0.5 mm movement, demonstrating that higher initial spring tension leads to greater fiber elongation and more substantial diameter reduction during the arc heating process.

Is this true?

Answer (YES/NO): YES